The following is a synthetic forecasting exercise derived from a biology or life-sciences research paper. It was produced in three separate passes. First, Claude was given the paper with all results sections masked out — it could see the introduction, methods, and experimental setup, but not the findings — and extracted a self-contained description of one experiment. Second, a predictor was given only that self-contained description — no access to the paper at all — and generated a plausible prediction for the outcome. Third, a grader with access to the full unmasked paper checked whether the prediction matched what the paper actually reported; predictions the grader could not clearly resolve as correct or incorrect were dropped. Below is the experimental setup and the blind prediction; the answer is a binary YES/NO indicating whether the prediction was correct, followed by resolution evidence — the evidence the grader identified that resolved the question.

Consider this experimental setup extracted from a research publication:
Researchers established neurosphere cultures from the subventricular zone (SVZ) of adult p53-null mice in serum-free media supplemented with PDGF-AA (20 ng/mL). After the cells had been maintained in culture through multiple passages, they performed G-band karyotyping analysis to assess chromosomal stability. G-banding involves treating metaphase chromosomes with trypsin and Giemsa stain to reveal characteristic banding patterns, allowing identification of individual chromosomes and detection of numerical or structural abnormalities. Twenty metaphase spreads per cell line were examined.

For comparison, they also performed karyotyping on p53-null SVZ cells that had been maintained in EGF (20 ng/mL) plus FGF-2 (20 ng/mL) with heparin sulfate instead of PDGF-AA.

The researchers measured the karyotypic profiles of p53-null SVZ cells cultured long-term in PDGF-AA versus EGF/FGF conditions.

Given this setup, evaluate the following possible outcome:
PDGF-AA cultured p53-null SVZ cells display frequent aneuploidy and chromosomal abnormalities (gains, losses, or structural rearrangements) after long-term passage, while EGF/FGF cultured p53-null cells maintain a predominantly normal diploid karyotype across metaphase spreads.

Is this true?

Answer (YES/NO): YES